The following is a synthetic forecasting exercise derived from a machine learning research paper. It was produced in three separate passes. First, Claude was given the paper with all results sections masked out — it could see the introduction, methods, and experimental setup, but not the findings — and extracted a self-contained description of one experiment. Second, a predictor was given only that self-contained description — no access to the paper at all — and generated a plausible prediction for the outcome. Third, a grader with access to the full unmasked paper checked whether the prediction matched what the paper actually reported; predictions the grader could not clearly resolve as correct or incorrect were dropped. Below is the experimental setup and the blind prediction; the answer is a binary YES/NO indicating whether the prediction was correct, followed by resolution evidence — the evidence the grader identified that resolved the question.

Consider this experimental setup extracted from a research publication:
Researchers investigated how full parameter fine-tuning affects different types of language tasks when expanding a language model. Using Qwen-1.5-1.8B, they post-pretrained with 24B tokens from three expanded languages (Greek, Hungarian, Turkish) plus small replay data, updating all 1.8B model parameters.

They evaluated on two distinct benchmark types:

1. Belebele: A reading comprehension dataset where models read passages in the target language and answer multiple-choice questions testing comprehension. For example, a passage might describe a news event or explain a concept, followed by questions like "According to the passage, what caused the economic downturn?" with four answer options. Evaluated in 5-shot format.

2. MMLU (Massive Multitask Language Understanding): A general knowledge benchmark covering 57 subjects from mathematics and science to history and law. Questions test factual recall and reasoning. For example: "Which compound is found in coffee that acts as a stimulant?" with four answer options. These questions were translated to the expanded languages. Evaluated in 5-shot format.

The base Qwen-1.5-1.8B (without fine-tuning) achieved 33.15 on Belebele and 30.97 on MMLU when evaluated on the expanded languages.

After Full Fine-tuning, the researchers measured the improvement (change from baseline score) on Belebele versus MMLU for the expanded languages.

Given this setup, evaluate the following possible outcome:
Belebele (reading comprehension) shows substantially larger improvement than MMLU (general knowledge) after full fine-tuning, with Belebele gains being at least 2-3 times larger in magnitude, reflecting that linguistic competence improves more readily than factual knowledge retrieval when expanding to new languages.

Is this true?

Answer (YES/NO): NO